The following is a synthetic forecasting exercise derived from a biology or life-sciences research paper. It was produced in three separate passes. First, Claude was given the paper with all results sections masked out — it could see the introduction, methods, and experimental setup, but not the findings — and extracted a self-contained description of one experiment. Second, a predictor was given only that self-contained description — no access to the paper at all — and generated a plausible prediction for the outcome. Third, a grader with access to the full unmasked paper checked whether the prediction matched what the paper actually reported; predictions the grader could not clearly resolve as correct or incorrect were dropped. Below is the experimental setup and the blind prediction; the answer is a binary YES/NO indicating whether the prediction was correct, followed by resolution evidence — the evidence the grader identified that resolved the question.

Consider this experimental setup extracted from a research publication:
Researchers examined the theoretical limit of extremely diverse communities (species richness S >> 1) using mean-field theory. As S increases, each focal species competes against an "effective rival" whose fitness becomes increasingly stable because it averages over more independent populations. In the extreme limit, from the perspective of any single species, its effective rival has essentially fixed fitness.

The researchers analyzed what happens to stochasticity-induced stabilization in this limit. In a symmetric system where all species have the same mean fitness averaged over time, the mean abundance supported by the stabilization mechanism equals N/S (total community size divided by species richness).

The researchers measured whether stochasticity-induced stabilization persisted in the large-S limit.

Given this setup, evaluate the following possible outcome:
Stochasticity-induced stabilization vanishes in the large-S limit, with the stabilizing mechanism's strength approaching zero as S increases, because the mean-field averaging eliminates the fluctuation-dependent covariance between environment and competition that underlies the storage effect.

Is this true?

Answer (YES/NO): YES